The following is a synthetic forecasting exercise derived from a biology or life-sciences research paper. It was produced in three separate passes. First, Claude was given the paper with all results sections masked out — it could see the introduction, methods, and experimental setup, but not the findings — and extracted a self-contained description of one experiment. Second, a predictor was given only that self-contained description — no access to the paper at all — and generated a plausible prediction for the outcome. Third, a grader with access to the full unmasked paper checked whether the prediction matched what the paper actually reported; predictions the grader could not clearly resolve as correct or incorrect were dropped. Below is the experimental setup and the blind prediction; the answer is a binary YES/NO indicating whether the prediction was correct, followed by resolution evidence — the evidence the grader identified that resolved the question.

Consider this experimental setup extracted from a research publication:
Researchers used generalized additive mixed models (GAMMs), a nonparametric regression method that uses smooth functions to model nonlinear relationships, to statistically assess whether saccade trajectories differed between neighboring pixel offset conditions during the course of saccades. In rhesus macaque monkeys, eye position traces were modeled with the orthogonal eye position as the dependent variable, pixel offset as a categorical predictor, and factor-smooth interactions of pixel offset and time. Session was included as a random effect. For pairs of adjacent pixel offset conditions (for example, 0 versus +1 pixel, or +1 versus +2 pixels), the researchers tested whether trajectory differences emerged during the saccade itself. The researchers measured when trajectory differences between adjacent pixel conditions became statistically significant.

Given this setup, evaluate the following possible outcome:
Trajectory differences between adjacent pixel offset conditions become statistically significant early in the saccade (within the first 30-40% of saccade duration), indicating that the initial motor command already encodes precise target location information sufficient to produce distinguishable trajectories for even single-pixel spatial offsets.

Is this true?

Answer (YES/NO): NO